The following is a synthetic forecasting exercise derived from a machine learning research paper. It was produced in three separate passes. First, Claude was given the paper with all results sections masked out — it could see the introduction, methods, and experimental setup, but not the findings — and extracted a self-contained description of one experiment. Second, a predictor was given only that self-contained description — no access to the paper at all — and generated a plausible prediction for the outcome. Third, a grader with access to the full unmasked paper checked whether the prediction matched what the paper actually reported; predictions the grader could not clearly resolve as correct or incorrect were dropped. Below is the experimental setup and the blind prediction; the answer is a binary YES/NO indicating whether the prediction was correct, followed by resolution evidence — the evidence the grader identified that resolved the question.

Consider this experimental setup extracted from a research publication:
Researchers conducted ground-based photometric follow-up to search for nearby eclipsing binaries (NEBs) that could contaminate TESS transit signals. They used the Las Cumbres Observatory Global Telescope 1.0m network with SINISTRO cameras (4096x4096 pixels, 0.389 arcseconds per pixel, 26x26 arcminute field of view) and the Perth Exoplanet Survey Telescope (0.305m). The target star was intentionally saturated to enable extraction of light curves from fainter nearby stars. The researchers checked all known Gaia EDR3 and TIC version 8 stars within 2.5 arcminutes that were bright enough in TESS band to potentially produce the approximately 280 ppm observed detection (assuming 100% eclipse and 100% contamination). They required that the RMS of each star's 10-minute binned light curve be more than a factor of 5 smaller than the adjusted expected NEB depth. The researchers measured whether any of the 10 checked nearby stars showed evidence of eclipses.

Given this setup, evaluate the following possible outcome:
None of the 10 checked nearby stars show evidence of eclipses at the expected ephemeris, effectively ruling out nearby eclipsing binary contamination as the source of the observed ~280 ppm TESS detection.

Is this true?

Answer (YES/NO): YES